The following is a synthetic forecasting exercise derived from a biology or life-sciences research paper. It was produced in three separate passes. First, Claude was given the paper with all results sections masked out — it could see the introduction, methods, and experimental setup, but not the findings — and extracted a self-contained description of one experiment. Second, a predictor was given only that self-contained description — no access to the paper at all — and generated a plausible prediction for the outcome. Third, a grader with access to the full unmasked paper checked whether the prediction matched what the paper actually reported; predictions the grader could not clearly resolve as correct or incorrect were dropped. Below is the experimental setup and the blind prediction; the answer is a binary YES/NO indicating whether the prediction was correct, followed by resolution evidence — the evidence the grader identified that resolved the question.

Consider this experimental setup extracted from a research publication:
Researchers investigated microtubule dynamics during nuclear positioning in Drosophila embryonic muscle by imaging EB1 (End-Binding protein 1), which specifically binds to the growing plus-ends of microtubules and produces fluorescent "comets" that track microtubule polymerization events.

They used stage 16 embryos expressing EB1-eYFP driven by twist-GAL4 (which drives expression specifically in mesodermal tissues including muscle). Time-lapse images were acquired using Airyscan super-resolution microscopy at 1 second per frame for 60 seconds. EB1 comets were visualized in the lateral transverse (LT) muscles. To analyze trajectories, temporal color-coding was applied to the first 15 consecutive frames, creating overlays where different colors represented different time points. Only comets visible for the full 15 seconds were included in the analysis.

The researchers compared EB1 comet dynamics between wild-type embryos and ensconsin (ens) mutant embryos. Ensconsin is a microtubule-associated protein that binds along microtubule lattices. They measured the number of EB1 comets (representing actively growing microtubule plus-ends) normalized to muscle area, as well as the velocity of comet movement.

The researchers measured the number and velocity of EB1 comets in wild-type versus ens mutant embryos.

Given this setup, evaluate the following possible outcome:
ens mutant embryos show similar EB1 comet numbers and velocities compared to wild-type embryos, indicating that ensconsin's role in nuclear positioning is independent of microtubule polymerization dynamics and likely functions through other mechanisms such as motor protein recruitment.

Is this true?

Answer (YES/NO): NO